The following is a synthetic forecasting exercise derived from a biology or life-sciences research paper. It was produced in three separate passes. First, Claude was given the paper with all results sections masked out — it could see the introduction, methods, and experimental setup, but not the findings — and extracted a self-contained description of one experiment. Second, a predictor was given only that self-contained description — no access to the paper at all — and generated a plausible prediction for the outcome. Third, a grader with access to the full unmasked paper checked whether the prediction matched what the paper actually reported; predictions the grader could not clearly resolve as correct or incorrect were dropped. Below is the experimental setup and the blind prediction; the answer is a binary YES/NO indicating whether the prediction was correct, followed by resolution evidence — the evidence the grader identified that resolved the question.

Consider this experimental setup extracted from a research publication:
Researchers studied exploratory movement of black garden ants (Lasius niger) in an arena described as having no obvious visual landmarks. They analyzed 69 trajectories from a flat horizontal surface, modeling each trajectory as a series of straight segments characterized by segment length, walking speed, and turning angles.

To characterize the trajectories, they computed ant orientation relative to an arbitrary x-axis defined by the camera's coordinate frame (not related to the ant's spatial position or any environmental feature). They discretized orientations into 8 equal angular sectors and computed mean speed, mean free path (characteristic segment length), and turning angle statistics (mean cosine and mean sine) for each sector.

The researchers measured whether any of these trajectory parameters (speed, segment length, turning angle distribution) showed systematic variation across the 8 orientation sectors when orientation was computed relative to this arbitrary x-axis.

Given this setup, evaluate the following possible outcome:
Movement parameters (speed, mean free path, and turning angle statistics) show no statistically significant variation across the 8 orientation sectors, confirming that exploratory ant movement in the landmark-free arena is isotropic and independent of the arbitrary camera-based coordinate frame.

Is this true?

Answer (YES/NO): NO